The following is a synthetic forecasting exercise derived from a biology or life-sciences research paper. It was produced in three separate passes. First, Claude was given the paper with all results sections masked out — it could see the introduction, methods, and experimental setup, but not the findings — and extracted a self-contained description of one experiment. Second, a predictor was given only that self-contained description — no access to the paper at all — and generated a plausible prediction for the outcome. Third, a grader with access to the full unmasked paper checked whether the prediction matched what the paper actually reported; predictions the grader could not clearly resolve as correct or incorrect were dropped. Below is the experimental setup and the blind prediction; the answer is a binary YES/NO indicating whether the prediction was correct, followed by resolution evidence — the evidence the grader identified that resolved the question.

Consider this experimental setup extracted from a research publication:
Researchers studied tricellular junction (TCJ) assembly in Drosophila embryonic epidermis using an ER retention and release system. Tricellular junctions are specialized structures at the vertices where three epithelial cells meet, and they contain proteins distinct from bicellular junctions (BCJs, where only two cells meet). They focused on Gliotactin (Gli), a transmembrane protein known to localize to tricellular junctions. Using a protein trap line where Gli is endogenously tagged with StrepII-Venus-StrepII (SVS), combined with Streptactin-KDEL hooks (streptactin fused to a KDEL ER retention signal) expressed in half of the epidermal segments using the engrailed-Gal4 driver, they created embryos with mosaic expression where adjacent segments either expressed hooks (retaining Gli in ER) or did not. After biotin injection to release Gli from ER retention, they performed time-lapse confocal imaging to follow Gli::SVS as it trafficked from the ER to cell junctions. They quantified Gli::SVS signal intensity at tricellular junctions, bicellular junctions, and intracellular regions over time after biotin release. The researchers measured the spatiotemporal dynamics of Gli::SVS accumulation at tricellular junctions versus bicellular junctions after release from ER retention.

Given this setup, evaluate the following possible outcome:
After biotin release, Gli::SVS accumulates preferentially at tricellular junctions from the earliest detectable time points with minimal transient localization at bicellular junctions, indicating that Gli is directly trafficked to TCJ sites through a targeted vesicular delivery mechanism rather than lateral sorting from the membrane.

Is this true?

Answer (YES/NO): NO